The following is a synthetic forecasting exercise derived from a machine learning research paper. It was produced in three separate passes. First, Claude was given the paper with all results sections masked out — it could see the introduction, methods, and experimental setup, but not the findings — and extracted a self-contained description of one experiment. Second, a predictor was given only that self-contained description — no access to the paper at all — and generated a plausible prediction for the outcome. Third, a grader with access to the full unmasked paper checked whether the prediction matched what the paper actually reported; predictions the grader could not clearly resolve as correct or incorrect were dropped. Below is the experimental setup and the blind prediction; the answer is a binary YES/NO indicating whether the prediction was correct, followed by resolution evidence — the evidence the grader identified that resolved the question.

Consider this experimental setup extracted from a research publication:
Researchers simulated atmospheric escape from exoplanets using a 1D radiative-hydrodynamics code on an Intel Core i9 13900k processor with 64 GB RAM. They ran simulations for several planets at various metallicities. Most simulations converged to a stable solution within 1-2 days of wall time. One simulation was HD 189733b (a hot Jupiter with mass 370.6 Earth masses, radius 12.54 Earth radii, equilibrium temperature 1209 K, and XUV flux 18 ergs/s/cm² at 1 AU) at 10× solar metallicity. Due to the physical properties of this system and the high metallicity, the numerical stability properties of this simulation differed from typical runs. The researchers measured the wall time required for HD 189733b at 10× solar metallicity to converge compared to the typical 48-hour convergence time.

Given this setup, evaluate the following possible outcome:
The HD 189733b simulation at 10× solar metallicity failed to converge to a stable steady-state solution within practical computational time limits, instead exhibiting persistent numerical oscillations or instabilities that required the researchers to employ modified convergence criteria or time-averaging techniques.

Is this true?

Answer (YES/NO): NO